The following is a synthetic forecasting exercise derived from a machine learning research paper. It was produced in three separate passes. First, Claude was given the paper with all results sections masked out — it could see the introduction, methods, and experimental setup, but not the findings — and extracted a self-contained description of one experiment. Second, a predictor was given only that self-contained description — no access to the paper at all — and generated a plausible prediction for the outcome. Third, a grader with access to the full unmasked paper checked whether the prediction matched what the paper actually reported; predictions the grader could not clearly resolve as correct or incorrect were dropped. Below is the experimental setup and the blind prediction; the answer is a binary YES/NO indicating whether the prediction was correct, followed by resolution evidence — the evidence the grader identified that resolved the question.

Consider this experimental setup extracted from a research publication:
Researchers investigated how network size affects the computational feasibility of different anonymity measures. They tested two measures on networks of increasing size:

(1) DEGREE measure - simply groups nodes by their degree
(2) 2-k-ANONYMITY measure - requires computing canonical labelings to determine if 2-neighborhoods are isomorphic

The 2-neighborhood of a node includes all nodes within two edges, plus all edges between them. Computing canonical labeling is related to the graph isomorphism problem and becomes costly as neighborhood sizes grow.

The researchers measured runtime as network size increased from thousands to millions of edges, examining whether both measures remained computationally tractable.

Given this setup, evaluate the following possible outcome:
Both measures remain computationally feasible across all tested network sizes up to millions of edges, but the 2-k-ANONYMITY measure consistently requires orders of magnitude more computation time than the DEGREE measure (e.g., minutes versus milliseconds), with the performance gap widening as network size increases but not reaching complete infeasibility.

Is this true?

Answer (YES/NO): NO